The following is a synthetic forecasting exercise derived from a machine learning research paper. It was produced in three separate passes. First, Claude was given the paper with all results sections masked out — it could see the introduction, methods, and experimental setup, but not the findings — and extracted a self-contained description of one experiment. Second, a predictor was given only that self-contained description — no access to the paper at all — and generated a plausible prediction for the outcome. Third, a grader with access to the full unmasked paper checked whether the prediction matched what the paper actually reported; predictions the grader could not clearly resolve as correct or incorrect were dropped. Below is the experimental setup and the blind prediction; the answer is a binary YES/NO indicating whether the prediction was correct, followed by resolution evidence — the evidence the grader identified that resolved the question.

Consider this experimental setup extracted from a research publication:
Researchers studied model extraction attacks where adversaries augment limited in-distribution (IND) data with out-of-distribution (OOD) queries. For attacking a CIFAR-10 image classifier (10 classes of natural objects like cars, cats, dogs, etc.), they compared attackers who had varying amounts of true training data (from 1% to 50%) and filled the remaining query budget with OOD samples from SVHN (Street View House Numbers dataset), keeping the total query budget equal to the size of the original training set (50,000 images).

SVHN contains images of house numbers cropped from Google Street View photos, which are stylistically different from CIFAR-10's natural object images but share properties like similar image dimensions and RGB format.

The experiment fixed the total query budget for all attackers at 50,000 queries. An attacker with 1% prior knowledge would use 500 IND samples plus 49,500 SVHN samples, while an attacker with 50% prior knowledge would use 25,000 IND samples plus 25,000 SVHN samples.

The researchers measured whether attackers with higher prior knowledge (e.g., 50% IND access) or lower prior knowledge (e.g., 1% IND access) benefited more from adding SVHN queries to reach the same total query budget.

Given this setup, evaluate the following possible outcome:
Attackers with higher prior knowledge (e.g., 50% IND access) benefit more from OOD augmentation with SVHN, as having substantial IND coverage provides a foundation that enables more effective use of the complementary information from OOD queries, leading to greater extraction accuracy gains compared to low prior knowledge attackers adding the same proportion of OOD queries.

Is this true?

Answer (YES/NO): NO